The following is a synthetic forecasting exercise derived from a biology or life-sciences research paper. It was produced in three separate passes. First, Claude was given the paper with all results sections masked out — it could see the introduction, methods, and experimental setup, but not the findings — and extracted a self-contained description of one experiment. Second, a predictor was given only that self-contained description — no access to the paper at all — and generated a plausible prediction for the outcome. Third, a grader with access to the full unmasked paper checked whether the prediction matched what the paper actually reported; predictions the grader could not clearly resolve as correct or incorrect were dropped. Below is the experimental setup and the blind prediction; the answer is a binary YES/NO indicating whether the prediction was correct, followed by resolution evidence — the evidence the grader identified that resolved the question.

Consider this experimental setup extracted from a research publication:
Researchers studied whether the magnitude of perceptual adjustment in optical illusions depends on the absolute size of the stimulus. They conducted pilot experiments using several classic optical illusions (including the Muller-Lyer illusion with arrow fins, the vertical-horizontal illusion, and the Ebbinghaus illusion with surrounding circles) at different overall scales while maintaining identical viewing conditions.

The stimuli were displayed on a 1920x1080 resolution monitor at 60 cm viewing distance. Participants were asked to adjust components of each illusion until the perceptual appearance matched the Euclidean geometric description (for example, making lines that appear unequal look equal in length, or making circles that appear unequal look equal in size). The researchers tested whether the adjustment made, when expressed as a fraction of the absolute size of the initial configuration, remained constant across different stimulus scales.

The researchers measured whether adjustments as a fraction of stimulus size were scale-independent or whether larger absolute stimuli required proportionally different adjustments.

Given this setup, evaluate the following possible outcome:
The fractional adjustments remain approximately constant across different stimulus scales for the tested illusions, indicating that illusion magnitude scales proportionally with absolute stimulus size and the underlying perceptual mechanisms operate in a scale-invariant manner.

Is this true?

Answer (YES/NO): YES